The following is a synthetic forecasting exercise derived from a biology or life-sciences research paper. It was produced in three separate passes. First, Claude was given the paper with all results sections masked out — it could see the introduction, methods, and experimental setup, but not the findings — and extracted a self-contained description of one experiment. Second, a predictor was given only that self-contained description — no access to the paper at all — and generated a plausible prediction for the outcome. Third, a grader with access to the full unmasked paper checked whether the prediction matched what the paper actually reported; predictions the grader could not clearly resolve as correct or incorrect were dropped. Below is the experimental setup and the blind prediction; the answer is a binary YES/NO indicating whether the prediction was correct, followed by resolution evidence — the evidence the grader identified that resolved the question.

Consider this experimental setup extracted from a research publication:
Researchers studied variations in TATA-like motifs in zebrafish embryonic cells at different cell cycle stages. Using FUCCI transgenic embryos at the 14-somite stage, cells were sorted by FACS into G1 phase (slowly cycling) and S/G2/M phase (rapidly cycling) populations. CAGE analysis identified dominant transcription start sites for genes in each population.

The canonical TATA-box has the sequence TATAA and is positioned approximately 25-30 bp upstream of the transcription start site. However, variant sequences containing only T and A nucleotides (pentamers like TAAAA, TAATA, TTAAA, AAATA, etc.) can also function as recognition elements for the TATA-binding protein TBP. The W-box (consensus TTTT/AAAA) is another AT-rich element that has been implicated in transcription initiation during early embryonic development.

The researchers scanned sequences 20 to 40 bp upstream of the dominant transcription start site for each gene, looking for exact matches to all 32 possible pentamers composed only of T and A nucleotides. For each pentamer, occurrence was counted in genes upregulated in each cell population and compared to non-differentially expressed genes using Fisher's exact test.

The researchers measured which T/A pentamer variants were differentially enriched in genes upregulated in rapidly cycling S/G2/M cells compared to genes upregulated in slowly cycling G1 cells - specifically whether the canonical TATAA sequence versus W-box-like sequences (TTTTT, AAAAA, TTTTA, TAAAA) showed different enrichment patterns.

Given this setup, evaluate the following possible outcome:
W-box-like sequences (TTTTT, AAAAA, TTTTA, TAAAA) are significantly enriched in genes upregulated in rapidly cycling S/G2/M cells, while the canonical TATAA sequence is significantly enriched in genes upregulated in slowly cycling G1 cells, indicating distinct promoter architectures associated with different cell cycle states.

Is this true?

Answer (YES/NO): NO